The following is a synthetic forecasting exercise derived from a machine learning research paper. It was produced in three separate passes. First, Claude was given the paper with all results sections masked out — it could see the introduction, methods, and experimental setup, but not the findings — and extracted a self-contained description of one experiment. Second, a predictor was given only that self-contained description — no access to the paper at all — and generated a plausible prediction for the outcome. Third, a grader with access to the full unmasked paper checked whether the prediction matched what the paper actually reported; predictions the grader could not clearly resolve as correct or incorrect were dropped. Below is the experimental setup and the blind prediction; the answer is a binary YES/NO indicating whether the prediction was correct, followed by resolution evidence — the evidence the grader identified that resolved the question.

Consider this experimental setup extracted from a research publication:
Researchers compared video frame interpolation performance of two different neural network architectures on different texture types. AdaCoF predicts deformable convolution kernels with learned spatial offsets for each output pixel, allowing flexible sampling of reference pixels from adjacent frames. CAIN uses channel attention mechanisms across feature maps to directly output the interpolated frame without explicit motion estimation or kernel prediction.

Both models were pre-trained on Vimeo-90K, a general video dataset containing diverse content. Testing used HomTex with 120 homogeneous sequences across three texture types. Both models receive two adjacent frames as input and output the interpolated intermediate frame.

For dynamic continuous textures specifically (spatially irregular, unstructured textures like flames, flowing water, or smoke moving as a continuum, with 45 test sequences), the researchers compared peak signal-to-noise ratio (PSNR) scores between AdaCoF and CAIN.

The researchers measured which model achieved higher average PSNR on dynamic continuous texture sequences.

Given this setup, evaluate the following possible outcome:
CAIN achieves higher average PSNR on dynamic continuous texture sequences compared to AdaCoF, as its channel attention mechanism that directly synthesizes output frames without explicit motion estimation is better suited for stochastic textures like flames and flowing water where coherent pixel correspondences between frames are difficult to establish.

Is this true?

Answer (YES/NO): YES